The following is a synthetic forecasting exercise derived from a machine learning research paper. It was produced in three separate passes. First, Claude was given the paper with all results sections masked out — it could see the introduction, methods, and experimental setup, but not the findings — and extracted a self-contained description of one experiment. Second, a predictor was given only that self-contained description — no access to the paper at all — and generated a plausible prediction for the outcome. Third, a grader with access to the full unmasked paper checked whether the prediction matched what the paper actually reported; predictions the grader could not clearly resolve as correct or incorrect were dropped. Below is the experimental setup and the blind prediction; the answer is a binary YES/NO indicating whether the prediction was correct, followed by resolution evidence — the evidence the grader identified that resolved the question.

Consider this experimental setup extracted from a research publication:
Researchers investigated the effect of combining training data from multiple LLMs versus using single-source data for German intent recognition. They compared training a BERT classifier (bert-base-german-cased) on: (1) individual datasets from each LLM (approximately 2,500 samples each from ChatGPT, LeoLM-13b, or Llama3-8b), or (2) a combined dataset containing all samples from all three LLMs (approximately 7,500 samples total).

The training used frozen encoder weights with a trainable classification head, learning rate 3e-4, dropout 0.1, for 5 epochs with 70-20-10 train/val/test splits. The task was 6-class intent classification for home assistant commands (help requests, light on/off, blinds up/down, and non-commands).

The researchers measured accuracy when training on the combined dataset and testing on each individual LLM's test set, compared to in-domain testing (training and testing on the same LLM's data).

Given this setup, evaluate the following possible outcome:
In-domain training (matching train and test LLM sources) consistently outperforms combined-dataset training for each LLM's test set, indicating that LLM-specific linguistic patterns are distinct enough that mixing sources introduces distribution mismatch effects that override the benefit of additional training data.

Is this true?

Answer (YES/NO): NO